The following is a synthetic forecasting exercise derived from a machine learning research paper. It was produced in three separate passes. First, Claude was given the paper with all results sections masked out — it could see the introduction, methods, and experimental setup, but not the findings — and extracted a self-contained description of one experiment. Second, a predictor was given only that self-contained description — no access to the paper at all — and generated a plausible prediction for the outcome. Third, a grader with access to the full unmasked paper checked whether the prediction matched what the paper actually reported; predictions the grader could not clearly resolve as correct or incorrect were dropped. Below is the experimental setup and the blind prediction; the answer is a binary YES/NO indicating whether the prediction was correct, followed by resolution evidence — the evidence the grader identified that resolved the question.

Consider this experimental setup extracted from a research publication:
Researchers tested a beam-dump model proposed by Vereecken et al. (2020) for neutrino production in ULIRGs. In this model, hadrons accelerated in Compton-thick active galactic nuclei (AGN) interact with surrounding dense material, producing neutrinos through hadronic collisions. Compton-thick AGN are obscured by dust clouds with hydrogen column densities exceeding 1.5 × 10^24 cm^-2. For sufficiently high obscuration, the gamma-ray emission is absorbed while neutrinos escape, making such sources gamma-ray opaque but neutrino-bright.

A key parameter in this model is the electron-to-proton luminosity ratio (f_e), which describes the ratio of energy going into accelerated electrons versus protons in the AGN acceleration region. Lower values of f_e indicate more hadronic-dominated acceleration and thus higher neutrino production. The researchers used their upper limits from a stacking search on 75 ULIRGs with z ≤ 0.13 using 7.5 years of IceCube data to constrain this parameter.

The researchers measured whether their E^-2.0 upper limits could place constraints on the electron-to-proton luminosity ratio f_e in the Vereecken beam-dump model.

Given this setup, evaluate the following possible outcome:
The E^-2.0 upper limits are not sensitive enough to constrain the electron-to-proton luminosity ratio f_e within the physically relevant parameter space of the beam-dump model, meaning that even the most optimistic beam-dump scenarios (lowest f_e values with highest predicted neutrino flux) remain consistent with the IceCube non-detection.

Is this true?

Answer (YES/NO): NO